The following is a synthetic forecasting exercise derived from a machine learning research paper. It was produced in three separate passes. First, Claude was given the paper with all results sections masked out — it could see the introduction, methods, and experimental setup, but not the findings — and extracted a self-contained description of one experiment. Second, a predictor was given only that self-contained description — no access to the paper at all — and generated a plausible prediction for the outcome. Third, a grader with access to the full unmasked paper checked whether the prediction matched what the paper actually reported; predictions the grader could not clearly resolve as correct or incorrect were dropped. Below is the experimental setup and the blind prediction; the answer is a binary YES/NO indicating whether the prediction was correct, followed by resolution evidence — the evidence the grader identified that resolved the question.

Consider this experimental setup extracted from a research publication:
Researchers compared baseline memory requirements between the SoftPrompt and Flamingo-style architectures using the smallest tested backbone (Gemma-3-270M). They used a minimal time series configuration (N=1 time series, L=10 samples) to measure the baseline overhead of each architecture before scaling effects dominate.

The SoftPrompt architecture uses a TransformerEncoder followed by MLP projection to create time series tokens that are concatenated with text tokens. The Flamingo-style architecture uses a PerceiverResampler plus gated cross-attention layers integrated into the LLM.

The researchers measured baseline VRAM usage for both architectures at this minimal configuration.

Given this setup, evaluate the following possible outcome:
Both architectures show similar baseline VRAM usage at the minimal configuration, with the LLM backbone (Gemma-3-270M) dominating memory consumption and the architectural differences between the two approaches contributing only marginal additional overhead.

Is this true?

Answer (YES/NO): NO